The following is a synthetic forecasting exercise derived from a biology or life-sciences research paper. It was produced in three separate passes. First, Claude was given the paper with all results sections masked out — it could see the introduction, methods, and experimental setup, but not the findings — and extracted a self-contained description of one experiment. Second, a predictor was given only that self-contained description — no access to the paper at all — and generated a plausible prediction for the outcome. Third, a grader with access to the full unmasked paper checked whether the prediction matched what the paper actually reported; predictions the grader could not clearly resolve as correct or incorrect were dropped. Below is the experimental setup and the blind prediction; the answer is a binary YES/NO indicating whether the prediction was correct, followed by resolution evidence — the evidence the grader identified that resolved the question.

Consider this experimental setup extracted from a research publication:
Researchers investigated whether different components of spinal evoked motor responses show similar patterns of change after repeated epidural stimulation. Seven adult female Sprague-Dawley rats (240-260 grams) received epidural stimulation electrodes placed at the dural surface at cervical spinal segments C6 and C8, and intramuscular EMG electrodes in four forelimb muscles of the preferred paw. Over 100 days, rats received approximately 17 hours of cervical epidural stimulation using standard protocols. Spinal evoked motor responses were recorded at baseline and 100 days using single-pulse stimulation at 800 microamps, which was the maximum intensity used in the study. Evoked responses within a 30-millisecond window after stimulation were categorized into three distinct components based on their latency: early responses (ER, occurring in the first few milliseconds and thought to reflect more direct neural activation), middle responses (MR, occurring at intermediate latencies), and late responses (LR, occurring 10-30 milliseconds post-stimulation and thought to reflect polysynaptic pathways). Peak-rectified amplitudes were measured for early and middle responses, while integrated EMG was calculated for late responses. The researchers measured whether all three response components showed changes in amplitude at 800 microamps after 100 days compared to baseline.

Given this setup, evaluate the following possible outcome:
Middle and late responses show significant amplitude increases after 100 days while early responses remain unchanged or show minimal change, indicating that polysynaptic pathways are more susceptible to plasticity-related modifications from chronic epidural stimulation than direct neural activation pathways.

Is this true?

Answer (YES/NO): YES